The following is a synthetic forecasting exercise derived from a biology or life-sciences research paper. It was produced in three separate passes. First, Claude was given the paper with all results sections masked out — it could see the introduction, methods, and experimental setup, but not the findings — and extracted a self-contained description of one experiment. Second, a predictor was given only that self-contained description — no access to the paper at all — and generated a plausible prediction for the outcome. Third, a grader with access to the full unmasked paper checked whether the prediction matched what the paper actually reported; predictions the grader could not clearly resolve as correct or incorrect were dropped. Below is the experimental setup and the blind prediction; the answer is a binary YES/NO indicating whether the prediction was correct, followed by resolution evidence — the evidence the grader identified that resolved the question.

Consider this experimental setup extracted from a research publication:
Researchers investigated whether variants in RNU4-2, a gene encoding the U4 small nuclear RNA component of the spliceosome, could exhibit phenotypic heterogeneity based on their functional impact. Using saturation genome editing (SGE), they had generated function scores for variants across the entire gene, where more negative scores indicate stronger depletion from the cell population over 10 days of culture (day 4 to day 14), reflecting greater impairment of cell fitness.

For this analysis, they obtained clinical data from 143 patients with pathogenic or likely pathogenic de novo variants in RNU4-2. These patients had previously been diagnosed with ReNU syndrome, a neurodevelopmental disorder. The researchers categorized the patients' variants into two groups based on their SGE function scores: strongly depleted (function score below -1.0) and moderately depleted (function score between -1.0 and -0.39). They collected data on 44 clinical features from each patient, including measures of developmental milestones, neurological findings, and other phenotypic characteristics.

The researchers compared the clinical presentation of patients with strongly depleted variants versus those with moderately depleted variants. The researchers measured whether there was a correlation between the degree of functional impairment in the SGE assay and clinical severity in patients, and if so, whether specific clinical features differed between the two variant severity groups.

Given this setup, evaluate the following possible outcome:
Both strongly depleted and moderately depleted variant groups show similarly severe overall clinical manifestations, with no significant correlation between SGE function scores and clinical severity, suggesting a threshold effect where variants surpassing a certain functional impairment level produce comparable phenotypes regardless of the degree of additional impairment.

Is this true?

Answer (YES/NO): NO